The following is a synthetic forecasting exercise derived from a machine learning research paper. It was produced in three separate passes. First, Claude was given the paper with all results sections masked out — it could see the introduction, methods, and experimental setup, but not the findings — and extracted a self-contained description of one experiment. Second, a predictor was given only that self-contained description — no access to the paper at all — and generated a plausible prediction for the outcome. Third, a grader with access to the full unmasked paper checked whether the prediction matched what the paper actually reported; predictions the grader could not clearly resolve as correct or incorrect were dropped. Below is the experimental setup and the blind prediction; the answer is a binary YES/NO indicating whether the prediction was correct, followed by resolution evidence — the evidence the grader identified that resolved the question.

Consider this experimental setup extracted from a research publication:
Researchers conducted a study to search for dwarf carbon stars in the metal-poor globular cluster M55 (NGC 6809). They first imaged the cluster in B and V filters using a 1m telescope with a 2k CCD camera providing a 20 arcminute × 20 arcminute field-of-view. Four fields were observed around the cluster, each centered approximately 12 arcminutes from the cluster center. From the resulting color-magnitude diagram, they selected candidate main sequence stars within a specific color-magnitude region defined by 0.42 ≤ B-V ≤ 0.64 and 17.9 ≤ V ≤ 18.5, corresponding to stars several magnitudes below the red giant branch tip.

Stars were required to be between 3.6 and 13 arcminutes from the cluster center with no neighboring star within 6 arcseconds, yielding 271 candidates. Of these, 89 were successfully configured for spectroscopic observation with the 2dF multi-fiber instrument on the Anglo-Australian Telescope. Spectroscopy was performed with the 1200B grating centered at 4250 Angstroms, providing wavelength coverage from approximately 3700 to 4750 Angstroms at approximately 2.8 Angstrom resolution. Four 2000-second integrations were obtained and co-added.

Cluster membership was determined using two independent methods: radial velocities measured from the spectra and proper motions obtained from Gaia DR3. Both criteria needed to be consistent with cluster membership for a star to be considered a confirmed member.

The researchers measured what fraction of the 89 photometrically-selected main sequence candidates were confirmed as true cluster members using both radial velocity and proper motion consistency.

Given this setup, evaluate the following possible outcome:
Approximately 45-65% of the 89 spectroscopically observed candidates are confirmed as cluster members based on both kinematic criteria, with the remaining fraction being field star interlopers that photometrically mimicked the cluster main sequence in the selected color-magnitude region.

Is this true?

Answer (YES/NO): NO